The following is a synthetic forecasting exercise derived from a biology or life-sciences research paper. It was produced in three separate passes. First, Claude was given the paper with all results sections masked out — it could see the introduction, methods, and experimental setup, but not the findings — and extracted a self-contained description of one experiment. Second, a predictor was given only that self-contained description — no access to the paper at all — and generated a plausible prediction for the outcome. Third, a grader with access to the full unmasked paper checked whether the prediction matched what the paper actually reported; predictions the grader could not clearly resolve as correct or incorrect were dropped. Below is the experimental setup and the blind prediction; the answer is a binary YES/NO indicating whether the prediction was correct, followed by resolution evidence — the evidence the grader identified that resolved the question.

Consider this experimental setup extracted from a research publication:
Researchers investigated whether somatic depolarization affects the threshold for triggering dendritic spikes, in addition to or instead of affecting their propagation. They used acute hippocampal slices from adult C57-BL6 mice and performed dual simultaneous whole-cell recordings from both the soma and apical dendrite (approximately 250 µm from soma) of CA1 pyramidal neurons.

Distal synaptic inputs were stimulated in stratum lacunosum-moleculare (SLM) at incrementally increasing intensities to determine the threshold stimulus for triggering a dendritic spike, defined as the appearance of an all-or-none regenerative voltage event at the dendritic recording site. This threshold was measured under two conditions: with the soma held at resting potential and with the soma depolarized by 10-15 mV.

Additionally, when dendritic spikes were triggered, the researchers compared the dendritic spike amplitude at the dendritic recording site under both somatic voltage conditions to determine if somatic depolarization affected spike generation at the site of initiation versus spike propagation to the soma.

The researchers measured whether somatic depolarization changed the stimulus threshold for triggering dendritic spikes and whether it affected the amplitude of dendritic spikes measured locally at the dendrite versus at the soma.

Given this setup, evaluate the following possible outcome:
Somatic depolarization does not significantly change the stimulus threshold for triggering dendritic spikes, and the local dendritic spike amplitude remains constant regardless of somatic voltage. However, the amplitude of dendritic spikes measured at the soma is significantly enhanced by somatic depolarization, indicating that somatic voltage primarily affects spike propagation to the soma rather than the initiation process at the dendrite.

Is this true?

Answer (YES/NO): YES